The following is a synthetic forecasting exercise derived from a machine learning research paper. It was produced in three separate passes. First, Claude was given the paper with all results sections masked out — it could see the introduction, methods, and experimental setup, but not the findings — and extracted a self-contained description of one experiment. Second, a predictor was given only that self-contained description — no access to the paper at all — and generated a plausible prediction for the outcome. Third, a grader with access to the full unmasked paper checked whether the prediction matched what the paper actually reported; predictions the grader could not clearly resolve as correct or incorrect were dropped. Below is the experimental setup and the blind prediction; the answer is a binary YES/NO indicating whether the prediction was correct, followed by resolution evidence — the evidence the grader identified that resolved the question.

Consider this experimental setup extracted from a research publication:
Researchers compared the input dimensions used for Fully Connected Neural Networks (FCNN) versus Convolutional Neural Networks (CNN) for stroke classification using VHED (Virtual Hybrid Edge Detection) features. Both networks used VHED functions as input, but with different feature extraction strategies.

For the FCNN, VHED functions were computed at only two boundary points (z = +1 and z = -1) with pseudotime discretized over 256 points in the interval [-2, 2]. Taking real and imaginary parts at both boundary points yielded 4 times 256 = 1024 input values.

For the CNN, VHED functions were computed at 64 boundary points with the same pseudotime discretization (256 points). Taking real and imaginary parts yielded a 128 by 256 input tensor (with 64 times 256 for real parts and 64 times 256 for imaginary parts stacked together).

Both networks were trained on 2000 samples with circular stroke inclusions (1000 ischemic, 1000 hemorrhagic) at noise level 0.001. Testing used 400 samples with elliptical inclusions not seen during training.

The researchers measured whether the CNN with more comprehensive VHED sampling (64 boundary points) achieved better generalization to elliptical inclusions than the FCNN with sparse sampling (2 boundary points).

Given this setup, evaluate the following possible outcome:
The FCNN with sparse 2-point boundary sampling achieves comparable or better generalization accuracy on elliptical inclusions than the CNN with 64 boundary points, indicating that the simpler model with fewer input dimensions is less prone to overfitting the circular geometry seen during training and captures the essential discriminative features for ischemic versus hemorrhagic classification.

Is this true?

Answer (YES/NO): YES